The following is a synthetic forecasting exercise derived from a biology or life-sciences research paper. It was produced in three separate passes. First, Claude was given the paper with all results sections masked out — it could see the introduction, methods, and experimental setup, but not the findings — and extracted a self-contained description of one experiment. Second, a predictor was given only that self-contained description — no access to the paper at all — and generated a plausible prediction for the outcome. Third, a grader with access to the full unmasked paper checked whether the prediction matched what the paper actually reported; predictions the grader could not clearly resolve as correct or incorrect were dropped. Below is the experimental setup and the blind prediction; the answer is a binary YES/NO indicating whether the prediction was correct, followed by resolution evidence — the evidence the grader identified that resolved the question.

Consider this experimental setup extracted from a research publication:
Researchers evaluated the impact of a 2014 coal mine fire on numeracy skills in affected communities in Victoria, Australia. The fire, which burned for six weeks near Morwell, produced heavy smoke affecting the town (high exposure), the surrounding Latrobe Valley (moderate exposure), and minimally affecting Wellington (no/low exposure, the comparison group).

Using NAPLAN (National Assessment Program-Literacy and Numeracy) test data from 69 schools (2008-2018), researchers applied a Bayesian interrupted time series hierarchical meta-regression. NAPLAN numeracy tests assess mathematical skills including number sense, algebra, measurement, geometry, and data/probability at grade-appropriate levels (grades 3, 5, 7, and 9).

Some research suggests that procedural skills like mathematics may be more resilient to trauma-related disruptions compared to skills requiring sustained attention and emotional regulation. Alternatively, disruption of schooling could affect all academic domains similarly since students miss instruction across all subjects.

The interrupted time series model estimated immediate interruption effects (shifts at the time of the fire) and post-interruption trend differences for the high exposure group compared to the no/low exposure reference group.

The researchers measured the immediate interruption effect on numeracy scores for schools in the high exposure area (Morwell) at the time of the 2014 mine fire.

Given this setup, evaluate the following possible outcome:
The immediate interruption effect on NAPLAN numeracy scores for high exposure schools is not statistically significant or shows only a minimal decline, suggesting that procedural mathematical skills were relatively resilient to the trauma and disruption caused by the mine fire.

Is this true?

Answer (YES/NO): NO